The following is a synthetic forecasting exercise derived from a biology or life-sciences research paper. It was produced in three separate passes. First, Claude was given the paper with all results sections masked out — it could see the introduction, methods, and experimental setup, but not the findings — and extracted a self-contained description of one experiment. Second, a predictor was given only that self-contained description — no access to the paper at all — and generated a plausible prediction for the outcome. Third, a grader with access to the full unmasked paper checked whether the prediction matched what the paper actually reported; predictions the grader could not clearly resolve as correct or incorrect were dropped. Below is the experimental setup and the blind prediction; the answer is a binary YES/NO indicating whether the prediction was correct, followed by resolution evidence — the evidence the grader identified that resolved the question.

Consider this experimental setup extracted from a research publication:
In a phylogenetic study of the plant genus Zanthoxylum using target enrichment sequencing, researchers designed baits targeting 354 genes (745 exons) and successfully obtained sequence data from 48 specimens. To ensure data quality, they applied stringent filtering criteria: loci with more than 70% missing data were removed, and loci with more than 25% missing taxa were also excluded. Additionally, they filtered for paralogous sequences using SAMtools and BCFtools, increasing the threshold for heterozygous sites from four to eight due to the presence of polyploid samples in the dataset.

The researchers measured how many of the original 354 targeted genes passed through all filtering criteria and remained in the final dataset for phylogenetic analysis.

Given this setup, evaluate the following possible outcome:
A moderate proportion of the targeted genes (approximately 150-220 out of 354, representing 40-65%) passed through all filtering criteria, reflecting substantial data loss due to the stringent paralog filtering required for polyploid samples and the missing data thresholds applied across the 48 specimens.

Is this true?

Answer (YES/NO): NO